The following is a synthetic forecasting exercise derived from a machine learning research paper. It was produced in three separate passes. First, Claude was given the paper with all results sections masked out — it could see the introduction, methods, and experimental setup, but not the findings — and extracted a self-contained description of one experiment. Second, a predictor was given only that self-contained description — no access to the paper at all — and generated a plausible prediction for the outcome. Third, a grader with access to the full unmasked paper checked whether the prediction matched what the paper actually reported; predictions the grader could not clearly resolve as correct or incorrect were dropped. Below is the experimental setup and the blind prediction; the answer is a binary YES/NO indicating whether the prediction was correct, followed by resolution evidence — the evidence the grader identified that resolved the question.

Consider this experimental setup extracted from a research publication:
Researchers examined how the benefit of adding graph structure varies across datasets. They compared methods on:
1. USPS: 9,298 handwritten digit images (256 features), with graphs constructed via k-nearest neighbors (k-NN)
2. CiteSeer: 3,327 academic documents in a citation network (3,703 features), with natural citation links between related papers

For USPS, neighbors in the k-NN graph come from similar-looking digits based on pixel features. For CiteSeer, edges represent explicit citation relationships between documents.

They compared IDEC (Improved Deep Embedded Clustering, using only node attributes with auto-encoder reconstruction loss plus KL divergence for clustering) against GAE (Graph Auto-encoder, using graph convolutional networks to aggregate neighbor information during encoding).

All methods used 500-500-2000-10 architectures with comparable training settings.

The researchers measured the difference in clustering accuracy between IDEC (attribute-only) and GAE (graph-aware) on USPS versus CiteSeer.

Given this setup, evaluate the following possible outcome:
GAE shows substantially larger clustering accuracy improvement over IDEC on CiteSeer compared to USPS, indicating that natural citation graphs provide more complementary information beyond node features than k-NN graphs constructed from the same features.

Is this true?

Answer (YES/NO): YES